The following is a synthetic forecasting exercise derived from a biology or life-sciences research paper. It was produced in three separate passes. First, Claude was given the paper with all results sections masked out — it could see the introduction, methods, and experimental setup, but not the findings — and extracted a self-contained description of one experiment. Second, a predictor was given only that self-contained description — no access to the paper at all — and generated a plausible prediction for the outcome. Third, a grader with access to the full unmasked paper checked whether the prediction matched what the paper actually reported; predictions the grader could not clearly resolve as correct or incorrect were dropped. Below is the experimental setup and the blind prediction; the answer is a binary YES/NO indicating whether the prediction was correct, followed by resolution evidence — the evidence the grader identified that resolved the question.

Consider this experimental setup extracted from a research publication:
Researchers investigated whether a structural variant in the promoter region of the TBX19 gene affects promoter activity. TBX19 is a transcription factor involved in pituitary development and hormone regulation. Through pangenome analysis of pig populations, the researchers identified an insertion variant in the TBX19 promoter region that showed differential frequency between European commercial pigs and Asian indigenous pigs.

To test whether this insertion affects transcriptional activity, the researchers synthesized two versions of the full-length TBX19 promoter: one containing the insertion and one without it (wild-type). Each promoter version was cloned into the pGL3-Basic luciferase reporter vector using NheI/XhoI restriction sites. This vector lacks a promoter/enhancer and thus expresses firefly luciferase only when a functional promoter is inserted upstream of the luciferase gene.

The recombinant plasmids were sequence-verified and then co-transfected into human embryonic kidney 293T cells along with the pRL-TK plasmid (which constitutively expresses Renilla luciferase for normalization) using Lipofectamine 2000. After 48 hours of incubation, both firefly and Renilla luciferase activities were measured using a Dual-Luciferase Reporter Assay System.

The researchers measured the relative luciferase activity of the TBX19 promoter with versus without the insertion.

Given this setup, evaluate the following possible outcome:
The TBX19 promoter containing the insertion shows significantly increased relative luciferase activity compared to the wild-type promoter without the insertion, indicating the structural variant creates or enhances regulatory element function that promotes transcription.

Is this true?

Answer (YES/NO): NO